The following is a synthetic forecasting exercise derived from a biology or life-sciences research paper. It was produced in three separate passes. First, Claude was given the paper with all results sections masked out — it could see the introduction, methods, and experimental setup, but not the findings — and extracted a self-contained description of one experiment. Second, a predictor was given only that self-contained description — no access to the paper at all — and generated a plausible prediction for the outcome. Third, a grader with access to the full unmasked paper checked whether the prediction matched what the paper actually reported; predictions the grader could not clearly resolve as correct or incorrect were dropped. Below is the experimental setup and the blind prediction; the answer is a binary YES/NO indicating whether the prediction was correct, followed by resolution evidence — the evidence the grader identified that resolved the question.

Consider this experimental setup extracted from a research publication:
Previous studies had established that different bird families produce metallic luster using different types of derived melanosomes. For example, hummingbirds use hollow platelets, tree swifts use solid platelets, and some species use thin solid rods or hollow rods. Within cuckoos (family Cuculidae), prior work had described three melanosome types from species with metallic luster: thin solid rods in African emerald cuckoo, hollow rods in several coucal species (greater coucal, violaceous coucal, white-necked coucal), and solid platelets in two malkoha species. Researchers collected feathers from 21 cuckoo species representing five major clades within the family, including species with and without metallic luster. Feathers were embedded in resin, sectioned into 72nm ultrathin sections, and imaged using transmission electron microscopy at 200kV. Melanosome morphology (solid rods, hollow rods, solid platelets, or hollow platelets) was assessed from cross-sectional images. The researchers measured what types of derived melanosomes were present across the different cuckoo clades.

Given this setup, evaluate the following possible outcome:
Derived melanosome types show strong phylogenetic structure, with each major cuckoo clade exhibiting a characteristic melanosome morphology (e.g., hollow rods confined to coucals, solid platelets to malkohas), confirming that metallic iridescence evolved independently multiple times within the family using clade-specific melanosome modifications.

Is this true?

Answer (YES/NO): NO